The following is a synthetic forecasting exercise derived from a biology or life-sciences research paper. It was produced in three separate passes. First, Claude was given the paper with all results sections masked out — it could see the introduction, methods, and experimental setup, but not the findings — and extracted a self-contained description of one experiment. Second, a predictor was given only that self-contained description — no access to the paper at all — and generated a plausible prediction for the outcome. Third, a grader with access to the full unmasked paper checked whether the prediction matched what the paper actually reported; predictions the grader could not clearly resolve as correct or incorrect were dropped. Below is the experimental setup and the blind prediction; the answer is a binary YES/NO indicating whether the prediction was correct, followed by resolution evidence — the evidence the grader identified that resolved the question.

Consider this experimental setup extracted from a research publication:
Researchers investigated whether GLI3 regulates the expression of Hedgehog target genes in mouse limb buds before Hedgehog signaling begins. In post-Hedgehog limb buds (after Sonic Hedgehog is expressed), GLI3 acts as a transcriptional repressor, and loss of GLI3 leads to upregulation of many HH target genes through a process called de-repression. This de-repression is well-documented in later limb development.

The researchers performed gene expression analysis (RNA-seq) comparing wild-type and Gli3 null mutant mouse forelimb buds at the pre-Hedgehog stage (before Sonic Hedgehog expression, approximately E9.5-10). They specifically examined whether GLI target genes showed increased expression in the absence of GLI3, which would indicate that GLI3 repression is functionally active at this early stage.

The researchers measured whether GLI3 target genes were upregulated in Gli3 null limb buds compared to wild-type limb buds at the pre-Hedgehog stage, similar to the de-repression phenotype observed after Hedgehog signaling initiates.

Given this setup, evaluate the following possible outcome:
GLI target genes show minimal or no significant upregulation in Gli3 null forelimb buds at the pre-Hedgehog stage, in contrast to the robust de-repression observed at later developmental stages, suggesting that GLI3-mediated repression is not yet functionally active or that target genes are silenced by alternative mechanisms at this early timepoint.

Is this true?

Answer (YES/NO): YES